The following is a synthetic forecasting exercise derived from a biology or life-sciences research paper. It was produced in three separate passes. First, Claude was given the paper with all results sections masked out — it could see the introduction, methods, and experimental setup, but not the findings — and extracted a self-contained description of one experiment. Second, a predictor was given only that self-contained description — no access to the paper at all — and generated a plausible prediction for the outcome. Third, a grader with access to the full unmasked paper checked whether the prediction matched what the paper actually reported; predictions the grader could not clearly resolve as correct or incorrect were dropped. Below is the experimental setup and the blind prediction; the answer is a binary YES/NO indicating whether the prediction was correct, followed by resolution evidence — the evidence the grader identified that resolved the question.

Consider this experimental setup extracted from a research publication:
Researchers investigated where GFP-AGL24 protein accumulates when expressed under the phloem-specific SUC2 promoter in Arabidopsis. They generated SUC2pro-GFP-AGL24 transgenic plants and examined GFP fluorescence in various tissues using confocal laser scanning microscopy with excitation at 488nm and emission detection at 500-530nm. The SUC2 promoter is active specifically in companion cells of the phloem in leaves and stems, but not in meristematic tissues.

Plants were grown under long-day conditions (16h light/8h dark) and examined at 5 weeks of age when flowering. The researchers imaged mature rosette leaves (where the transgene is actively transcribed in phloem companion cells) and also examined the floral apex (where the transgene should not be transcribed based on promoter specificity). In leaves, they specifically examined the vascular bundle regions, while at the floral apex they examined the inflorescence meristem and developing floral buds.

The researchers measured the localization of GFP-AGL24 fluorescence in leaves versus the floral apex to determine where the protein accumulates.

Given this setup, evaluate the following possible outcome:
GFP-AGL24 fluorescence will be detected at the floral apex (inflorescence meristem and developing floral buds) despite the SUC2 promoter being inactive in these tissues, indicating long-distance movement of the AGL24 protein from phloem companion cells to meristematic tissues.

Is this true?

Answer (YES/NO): NO